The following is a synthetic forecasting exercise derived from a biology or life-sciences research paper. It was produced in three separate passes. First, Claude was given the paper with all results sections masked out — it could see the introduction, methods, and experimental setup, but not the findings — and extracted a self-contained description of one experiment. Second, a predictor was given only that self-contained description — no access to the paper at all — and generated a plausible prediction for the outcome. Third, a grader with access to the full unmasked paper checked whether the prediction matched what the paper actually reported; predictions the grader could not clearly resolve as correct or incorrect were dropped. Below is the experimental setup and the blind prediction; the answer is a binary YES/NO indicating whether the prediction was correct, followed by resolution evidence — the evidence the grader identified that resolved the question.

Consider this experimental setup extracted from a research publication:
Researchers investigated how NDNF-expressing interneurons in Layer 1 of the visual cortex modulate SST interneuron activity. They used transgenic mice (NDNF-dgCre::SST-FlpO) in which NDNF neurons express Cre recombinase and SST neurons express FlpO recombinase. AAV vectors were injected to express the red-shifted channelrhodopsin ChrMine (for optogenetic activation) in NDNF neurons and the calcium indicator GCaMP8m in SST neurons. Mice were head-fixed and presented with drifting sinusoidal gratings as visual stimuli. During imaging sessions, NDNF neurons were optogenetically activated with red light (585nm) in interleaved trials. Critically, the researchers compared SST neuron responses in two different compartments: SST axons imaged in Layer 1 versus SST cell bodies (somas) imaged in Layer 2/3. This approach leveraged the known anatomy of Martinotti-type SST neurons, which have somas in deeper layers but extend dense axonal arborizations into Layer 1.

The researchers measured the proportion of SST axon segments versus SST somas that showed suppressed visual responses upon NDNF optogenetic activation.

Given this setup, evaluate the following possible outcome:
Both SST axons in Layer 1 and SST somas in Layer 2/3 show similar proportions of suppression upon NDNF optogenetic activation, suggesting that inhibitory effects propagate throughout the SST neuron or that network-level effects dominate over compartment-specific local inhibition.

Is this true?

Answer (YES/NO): NO